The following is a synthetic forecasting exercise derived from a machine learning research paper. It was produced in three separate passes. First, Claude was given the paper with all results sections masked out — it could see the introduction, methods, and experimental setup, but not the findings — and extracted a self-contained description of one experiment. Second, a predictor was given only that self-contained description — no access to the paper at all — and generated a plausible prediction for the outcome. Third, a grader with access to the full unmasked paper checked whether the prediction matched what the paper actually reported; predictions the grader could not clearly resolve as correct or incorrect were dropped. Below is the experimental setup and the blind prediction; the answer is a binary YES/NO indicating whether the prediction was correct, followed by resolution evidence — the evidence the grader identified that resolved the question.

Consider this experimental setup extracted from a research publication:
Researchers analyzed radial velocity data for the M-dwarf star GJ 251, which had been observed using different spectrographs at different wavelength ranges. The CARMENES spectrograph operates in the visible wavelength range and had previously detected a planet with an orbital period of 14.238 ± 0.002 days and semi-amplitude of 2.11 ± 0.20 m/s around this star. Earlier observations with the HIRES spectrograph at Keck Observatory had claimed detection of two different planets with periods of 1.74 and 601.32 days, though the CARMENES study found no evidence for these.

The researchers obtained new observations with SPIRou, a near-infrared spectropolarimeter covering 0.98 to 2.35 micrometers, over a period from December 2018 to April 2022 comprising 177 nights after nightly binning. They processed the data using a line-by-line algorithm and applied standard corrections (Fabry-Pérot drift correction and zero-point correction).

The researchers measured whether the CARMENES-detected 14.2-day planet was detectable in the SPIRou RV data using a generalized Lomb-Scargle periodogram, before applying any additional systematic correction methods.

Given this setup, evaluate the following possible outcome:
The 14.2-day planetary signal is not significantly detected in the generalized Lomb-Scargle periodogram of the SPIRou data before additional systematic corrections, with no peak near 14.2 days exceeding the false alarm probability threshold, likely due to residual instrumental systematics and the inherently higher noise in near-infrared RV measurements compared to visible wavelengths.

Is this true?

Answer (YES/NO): YES